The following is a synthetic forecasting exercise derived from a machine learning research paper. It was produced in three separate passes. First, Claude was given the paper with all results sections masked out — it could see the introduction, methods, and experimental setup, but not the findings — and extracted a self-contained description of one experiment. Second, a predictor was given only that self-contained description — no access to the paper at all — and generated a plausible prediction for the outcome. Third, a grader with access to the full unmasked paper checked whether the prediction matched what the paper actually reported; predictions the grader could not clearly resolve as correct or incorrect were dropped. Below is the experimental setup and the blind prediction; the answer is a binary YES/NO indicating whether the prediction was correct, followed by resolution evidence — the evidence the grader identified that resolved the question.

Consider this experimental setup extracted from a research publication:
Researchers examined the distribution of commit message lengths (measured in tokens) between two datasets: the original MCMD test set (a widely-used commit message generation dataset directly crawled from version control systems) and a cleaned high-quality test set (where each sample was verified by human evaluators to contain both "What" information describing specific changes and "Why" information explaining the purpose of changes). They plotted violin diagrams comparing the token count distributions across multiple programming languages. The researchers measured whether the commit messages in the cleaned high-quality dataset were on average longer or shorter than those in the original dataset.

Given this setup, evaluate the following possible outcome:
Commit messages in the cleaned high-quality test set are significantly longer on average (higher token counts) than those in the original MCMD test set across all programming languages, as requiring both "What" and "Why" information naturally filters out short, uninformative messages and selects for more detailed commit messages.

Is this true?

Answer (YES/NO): YES